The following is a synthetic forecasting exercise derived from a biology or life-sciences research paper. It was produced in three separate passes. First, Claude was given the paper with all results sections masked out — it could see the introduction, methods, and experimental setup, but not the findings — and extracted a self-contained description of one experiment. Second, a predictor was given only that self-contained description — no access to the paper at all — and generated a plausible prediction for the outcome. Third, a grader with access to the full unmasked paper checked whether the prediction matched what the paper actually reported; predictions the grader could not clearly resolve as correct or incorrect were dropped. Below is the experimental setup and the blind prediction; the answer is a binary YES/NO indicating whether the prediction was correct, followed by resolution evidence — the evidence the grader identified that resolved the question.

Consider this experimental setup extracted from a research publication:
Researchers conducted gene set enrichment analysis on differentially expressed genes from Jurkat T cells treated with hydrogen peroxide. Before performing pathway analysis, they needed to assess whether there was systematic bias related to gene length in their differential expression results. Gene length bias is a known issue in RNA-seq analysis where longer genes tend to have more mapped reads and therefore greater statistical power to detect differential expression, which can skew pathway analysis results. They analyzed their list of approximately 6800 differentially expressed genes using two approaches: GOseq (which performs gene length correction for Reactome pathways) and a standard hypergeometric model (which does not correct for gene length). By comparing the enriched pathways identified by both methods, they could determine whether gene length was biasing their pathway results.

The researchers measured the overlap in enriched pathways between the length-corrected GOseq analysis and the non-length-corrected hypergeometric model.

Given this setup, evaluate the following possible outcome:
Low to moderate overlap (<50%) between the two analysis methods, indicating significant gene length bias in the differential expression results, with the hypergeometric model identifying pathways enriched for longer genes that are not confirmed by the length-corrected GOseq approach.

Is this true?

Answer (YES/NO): NO